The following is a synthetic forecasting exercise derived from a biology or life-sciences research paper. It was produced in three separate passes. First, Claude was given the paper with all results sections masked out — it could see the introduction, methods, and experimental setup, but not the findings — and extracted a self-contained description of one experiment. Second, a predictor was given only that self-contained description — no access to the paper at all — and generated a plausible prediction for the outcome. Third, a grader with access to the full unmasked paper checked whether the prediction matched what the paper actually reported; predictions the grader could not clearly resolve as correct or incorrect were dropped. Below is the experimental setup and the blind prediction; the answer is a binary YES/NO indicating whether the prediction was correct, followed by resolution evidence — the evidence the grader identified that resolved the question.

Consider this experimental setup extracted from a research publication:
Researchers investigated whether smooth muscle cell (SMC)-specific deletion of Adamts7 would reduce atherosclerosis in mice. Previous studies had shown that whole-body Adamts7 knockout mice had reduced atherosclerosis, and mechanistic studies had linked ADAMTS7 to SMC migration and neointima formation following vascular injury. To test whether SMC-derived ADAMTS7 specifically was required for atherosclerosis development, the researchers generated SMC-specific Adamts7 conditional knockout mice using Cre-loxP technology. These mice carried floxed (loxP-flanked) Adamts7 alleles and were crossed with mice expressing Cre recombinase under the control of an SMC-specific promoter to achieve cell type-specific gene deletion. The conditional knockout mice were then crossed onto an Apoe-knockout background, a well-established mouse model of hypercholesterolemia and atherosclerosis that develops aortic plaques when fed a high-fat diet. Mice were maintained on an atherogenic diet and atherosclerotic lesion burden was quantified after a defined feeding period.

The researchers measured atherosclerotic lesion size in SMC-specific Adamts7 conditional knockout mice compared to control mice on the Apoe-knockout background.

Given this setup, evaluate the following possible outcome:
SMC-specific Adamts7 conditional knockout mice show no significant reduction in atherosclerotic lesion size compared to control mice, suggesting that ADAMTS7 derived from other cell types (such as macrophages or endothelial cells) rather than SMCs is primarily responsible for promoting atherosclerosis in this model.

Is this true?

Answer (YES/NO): YES